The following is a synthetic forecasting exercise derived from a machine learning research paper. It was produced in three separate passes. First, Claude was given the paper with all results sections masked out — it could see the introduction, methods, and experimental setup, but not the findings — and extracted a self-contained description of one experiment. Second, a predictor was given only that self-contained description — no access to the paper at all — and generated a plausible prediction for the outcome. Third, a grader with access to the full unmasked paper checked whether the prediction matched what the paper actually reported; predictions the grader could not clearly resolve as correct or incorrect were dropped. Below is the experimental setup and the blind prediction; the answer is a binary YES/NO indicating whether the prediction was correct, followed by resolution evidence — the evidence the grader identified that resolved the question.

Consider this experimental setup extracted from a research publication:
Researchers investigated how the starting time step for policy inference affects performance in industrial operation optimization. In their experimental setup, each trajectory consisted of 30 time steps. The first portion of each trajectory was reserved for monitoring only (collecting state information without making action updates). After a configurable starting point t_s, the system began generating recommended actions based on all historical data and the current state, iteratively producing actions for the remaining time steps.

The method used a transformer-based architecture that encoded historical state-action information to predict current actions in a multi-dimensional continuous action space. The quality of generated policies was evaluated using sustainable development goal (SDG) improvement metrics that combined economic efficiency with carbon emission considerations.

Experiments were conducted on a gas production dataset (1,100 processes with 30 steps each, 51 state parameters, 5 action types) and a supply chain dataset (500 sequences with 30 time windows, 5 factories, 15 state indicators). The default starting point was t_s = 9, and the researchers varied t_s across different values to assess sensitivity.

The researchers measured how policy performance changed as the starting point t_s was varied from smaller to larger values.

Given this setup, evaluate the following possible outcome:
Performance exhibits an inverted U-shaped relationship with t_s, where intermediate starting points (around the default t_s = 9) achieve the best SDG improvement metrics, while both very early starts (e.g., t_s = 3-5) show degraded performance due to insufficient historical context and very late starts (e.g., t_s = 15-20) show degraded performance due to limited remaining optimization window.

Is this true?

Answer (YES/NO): YES